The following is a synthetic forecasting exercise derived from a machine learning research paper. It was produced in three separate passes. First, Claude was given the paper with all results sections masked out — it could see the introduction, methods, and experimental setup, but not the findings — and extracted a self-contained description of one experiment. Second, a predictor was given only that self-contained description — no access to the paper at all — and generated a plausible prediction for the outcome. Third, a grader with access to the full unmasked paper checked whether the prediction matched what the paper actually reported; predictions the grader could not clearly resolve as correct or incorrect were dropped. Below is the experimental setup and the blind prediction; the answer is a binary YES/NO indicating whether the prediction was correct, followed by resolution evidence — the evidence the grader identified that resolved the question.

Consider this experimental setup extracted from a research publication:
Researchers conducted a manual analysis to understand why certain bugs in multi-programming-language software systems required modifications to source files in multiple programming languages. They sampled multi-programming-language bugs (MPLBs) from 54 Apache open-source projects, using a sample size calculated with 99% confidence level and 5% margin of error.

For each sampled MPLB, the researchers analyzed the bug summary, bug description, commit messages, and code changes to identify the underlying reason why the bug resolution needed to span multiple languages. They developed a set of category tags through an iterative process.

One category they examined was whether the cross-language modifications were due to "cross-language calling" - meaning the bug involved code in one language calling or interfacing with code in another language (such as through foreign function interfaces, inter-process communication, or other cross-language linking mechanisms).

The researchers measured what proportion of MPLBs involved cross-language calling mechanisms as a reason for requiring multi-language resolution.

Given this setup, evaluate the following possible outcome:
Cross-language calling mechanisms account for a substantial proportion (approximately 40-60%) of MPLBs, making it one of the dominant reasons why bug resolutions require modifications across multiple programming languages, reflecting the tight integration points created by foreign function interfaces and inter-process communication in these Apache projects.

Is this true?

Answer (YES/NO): YES